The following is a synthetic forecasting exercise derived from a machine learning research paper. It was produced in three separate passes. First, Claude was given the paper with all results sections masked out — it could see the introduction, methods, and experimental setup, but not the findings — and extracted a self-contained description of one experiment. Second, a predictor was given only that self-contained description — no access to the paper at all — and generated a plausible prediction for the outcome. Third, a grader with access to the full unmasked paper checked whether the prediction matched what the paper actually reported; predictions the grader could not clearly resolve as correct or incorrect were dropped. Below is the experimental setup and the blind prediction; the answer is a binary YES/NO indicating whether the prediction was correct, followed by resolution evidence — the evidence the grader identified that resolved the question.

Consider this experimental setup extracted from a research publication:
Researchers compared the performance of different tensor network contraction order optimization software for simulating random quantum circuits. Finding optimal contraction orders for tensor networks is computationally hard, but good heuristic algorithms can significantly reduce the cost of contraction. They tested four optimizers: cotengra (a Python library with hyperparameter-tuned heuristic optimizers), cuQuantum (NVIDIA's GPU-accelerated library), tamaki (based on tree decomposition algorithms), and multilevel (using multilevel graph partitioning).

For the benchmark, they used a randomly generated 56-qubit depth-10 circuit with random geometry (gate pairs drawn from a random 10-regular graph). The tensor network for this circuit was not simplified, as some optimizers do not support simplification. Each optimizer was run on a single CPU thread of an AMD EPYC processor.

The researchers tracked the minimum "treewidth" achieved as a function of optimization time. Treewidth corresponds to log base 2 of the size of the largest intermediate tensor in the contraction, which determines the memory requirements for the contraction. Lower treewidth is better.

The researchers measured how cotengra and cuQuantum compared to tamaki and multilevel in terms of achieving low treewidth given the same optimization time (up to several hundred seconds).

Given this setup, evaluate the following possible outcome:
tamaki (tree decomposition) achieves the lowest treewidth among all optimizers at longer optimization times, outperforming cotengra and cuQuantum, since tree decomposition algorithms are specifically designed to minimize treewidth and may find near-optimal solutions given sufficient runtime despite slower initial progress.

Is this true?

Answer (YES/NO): NO